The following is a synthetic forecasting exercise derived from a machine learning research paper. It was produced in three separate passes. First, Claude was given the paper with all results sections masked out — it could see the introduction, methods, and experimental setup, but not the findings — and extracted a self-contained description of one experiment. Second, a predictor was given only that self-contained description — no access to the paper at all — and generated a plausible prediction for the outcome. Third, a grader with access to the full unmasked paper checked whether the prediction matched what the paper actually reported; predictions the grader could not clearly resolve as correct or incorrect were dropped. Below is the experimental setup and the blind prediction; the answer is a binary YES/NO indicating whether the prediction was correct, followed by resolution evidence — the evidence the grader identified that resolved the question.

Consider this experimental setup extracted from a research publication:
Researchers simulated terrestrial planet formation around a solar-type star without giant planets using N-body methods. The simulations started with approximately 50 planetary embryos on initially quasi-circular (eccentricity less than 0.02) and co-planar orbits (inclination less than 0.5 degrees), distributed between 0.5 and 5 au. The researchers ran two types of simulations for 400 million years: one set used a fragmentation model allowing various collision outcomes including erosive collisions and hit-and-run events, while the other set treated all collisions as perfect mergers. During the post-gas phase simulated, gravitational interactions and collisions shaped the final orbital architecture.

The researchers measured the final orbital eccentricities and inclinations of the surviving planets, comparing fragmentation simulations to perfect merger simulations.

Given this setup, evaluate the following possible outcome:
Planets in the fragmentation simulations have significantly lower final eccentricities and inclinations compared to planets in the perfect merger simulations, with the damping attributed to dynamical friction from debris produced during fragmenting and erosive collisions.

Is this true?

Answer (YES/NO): NO